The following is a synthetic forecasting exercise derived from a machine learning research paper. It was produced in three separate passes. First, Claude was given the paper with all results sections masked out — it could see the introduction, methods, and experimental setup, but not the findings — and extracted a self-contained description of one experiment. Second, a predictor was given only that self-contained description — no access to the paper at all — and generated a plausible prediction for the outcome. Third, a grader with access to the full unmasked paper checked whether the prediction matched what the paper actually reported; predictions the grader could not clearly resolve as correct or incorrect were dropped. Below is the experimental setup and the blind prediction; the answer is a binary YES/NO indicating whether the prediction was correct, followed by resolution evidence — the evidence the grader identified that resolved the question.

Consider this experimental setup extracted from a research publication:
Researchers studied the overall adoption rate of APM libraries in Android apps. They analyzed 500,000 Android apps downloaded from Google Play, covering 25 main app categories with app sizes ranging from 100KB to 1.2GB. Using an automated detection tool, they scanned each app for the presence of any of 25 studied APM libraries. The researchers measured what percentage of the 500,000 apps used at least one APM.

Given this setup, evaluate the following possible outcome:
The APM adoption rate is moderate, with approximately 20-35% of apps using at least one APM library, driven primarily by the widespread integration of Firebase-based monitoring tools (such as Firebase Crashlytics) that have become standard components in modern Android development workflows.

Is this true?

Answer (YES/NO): NO